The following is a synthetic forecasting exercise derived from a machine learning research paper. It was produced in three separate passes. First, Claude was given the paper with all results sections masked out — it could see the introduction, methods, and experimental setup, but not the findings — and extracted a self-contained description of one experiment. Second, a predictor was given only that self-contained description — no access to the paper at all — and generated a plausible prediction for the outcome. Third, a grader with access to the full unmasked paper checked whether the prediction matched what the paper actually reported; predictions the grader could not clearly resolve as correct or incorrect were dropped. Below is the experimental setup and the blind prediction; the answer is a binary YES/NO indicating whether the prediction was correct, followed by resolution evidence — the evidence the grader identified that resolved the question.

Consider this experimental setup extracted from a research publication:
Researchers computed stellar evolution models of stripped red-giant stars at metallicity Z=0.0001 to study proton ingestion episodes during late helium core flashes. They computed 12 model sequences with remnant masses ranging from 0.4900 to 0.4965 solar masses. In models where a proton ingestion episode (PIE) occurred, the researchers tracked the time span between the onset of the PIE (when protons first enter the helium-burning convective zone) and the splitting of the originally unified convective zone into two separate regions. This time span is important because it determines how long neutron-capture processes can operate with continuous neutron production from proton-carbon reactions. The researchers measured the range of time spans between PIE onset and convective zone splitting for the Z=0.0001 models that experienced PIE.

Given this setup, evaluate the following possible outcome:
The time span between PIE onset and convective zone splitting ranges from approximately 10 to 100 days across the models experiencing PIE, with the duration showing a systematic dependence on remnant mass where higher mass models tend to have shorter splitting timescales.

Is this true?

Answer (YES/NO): NO